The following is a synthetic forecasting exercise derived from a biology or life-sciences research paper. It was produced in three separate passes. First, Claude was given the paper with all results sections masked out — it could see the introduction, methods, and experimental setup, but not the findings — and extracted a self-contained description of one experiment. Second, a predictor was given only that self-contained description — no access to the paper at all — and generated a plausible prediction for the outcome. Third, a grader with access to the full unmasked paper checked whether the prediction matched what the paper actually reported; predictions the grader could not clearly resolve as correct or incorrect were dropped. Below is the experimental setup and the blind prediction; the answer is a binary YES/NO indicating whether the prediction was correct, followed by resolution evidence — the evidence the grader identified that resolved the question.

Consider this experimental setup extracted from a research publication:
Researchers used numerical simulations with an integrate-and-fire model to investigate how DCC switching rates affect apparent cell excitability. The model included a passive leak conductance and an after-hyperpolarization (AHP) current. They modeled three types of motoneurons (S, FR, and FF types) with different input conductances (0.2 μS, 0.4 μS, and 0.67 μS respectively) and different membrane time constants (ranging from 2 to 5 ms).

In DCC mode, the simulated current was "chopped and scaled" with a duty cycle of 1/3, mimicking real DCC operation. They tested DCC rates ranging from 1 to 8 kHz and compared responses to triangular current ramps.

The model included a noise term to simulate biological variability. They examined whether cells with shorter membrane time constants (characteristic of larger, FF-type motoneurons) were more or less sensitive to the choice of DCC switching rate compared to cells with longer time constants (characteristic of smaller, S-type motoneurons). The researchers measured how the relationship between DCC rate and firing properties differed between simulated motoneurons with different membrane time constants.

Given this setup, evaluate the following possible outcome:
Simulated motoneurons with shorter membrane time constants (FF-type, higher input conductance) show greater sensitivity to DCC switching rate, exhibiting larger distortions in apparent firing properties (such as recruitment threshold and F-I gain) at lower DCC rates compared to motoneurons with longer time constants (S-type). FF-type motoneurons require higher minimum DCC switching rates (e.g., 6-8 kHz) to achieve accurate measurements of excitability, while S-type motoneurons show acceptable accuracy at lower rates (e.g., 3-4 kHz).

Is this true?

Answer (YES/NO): YES